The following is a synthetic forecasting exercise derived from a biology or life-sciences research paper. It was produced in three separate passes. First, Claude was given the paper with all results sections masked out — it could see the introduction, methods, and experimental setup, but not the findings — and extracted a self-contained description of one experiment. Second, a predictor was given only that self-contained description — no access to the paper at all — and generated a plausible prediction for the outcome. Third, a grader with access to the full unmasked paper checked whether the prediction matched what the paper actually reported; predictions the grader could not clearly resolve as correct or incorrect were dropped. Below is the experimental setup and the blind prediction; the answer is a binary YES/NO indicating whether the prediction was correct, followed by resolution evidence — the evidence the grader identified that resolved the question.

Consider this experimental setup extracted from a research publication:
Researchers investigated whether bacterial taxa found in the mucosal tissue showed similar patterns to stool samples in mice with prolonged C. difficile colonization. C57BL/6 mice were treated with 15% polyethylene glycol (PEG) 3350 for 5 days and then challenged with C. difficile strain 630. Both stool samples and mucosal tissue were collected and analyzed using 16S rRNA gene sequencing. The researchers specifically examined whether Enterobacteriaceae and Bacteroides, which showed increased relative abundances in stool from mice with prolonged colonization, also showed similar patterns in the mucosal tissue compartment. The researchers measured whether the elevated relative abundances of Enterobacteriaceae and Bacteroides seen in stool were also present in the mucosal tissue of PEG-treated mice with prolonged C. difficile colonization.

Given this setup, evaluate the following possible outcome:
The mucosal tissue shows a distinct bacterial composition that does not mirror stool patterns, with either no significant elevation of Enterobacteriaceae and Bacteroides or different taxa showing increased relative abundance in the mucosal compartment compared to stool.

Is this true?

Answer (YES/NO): NO